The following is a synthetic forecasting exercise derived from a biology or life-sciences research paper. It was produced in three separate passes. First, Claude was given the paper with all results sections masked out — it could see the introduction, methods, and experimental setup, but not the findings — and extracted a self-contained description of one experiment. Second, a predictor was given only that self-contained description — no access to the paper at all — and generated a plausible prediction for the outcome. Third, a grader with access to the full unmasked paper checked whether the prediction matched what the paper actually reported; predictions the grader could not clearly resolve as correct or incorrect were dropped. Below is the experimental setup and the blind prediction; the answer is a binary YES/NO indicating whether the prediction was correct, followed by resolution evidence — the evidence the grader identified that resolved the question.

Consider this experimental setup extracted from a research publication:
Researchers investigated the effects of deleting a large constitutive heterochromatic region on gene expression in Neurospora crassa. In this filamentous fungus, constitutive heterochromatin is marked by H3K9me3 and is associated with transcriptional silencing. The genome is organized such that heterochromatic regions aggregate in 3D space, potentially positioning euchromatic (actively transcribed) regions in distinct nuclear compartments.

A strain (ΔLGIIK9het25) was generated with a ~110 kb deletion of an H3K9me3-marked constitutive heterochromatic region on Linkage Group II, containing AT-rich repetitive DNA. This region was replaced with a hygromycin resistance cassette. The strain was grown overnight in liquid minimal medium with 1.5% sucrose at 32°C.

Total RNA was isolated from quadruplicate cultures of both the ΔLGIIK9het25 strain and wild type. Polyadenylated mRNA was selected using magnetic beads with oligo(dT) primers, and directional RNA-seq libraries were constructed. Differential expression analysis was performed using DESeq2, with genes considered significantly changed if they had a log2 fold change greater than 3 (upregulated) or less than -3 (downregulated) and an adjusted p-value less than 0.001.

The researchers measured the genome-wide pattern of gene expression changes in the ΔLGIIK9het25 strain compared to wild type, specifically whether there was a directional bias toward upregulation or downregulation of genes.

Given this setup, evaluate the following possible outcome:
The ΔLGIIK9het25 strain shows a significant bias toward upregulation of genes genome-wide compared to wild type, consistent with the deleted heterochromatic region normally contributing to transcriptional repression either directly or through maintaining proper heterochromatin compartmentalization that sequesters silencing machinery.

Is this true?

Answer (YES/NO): YES